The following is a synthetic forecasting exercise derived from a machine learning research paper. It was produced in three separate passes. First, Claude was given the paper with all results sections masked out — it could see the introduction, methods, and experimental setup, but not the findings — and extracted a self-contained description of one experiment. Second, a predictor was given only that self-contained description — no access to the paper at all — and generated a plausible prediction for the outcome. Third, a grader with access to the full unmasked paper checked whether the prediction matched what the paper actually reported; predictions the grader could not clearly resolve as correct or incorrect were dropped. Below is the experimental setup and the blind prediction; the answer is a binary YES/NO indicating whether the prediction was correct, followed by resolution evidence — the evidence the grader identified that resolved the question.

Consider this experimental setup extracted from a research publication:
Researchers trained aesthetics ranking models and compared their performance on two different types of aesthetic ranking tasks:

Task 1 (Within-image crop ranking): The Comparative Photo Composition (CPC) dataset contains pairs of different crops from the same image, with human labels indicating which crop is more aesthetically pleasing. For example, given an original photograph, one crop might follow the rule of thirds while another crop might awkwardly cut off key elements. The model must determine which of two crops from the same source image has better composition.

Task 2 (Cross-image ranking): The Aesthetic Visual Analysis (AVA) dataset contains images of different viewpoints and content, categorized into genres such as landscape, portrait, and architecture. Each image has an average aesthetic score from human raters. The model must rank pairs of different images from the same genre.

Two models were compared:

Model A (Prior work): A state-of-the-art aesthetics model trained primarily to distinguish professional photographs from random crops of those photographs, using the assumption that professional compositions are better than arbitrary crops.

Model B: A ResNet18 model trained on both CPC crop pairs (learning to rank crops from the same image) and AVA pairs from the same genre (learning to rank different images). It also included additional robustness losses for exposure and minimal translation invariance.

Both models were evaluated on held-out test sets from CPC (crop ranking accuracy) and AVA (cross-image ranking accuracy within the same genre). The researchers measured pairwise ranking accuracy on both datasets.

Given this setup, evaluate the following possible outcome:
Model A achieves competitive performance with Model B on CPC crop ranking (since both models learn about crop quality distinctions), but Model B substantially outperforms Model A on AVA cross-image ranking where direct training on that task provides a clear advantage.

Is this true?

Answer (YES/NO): YES